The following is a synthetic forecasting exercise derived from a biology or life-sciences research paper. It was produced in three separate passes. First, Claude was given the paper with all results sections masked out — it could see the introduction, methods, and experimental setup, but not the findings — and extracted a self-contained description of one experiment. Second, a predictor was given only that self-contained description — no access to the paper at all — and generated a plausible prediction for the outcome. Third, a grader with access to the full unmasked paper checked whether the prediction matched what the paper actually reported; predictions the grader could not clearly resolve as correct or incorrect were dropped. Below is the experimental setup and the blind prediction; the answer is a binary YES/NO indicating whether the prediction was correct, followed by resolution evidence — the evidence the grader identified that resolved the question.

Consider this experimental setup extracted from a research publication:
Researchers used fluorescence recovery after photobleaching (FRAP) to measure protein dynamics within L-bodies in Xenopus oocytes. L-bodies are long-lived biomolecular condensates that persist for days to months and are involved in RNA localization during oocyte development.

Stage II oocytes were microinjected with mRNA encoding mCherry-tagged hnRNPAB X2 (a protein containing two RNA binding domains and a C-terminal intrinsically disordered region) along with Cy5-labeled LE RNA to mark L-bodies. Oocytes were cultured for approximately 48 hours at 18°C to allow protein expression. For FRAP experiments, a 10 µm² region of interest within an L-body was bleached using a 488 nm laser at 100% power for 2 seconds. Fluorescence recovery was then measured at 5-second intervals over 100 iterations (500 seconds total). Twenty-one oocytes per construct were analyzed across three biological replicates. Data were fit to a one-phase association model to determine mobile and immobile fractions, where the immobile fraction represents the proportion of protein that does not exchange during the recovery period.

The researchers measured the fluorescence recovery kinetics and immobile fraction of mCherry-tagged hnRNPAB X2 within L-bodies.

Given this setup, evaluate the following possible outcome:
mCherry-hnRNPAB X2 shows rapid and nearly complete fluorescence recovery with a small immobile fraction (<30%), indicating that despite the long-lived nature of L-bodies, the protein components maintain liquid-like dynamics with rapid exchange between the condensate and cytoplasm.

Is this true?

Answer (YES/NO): YES